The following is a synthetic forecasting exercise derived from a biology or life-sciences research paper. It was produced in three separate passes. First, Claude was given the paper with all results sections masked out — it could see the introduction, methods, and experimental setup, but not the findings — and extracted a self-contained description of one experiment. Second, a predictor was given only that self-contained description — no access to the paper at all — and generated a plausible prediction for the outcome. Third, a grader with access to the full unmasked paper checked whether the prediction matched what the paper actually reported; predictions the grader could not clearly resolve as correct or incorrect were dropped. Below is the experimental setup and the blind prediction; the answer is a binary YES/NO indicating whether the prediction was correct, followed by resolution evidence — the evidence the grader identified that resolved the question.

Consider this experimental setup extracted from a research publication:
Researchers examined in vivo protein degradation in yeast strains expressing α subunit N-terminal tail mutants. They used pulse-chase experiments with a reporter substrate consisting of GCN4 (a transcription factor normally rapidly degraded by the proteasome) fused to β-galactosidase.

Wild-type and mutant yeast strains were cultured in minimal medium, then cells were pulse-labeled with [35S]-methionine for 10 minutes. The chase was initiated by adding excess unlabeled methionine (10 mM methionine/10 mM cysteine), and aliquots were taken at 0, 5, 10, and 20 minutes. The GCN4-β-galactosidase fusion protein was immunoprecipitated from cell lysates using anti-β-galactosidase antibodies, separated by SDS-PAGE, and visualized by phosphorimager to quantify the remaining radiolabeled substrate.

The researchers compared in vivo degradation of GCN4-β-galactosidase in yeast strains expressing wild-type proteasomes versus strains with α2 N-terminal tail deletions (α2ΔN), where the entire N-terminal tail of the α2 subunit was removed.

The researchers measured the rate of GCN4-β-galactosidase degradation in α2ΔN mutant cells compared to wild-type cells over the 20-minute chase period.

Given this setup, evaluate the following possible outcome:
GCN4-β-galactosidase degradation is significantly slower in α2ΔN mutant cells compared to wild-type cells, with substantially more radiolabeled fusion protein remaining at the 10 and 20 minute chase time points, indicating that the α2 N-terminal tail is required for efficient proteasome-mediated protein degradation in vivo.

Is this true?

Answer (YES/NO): YES